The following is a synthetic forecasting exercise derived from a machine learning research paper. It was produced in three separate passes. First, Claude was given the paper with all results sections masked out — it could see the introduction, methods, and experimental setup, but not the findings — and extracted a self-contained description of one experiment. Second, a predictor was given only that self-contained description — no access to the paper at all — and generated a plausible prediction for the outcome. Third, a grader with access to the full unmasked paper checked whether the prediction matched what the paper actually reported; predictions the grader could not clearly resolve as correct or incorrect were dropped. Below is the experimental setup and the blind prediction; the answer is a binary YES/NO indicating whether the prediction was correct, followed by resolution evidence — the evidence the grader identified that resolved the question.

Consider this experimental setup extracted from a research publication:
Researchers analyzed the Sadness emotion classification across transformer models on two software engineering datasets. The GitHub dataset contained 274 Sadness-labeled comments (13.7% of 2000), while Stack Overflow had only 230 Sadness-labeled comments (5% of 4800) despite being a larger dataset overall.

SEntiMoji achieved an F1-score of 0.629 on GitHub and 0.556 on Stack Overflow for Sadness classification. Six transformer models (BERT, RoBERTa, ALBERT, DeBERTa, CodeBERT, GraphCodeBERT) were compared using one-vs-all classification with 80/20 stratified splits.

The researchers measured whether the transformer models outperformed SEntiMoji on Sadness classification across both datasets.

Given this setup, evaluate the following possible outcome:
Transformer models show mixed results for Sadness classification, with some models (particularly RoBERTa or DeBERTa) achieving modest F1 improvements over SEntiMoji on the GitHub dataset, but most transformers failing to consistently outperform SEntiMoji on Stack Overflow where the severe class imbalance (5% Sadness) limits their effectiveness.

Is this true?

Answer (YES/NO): NO